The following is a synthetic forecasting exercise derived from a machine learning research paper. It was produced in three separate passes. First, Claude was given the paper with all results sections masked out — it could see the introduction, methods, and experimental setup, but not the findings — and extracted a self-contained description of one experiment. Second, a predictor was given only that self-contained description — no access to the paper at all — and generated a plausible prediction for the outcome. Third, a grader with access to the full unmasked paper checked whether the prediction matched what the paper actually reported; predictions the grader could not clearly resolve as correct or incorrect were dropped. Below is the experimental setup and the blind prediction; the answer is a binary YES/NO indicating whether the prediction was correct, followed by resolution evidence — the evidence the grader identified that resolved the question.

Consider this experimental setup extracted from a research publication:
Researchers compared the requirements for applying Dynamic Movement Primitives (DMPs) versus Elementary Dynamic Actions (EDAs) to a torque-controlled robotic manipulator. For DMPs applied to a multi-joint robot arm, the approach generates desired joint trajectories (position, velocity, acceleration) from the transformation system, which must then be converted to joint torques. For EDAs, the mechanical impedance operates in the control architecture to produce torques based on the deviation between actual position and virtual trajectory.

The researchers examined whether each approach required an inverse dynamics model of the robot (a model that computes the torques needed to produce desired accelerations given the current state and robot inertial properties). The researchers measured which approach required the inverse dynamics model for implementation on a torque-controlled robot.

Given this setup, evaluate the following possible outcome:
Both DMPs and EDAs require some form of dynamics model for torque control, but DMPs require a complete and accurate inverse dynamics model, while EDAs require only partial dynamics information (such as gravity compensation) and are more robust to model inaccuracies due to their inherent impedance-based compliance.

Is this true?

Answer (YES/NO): NO